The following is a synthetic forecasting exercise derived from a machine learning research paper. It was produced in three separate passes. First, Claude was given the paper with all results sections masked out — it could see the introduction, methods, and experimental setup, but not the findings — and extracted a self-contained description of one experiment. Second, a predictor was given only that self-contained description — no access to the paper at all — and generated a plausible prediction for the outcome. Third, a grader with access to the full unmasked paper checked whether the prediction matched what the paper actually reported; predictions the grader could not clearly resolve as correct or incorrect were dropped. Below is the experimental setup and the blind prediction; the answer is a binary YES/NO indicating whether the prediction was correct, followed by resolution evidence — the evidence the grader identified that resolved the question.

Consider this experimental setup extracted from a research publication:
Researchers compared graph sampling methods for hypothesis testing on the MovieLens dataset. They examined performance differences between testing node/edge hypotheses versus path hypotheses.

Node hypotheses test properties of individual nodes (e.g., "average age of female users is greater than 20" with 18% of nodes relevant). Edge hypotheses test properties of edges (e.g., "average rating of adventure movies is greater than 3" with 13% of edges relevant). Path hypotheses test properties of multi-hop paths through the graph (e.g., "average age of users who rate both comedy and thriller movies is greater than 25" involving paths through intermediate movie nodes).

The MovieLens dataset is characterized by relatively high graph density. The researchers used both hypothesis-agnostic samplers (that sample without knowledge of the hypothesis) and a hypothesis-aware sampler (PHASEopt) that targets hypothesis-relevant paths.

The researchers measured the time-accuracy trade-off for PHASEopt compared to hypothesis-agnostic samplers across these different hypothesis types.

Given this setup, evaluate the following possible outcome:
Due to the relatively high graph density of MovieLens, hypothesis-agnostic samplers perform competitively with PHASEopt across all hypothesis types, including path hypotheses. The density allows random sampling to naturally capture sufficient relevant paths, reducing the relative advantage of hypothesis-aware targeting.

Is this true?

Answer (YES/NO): NO